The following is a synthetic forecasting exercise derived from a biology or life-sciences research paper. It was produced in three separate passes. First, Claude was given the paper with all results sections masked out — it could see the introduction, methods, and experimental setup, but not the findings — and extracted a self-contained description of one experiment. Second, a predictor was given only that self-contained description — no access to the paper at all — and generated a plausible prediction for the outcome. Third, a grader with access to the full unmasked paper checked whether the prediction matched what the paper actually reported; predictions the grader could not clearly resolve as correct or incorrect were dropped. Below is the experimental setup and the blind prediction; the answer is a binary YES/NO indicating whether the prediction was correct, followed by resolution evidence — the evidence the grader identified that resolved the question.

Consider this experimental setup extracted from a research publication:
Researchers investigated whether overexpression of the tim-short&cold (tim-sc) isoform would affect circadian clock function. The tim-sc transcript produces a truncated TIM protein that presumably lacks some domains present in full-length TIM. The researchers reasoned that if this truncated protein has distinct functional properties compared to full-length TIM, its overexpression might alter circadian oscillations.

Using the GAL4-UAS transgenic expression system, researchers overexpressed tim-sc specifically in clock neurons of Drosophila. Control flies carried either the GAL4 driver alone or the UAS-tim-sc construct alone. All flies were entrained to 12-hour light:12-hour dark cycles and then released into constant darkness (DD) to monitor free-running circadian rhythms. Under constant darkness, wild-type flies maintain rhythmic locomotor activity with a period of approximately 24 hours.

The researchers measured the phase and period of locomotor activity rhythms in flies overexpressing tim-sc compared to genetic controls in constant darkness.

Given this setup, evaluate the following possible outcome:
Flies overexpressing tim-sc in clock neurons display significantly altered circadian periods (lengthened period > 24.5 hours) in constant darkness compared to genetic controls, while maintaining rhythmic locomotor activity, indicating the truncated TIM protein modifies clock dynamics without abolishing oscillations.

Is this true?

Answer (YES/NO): NO